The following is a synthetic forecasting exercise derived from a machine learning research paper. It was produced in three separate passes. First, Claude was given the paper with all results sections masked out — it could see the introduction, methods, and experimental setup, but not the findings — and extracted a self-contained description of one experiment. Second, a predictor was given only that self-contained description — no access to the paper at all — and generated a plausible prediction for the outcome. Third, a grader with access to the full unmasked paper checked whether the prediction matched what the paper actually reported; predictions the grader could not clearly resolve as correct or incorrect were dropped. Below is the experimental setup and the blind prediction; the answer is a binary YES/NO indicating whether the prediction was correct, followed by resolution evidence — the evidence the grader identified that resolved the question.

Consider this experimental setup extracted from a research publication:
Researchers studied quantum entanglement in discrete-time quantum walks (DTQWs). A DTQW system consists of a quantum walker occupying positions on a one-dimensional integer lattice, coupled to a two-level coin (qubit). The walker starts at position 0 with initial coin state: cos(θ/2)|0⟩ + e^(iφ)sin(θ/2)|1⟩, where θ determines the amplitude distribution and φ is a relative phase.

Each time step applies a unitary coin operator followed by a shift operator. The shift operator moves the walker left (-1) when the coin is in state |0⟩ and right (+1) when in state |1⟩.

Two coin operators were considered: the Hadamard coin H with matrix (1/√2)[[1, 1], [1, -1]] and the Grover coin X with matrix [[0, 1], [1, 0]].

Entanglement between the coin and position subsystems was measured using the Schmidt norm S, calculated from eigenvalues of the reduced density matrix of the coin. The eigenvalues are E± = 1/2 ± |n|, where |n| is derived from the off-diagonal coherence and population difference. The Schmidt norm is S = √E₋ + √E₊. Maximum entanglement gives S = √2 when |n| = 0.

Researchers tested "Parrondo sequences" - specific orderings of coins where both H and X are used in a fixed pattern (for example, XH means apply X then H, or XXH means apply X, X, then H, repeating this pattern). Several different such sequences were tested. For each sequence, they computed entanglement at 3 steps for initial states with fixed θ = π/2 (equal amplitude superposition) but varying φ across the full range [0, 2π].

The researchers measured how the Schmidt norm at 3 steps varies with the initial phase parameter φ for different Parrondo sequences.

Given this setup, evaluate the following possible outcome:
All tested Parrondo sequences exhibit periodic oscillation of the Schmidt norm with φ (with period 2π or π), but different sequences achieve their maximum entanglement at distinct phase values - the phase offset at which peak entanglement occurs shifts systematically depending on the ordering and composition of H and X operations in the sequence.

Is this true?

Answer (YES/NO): NO